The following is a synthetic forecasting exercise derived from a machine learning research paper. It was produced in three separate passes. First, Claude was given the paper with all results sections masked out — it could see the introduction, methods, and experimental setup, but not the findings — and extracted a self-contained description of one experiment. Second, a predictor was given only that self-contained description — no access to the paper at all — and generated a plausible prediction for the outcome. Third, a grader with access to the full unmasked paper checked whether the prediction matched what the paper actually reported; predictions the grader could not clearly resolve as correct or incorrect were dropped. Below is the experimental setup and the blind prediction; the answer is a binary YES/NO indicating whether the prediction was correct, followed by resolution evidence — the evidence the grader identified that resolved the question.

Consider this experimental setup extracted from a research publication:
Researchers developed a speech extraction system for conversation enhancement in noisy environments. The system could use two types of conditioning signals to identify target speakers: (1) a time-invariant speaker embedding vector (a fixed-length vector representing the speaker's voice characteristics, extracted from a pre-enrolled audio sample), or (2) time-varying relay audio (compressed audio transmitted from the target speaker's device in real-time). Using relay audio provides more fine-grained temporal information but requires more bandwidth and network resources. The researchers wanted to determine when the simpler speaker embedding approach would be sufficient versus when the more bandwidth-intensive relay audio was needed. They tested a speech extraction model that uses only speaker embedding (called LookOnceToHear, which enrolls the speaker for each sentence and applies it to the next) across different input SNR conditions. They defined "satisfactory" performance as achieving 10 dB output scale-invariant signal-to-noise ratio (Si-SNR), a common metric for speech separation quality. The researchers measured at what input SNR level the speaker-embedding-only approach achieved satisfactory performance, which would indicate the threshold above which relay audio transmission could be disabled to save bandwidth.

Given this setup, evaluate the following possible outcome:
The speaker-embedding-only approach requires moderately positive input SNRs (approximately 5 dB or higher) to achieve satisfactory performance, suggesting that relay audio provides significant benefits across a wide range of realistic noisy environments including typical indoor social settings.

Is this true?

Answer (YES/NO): YES